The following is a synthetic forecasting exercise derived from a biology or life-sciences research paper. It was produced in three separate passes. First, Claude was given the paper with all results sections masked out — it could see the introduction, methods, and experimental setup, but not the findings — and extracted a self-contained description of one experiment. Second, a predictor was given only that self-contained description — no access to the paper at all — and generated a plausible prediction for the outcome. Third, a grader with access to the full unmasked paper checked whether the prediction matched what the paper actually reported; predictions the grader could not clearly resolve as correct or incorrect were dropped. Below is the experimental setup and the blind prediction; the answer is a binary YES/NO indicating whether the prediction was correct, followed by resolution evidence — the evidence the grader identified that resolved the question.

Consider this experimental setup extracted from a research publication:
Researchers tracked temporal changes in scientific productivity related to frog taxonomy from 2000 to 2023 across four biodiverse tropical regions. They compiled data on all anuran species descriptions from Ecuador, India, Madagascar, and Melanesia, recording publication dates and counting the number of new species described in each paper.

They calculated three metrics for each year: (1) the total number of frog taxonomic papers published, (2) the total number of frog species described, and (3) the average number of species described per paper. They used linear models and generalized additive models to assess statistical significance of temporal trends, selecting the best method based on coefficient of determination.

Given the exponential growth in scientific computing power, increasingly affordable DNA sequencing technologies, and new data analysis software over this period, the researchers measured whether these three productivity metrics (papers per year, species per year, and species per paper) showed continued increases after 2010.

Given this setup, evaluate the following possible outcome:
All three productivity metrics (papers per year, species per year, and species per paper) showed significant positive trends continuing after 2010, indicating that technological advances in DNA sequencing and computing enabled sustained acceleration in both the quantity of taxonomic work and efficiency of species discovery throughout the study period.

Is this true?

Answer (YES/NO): NO